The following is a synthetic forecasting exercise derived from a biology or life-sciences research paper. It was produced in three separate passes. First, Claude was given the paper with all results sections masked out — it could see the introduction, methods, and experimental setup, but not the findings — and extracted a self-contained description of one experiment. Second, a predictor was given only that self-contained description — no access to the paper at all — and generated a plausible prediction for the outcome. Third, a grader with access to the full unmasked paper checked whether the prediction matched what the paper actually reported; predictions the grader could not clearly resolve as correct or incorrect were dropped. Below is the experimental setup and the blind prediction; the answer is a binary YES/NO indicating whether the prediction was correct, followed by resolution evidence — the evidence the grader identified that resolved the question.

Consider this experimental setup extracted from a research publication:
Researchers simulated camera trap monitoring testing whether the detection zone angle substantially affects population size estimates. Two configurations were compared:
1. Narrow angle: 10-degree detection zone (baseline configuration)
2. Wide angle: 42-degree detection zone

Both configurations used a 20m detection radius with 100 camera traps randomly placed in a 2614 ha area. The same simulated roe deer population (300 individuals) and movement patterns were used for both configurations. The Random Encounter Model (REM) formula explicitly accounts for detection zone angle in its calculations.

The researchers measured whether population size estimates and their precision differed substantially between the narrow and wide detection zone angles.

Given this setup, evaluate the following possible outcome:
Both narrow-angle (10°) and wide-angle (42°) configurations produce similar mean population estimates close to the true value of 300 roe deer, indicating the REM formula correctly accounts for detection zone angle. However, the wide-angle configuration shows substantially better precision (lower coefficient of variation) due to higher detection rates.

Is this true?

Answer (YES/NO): NO